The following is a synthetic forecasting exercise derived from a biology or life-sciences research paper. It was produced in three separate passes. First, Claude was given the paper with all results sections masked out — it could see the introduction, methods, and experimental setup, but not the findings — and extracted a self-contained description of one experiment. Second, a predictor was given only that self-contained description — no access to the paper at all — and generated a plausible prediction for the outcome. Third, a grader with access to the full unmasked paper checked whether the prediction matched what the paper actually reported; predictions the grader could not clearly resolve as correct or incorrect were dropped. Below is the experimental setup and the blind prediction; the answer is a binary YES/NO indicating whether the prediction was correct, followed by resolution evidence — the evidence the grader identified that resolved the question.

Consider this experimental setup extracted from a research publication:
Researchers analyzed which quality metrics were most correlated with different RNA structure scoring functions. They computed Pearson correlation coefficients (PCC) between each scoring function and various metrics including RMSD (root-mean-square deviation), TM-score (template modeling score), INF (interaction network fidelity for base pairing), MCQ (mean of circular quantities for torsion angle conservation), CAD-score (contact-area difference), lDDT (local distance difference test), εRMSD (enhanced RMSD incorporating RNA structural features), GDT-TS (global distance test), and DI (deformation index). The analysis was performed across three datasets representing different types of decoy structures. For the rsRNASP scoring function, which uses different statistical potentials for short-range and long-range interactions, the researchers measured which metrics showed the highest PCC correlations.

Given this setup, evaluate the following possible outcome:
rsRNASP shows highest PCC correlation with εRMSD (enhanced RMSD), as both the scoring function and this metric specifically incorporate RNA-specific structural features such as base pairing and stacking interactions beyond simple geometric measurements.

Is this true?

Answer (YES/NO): YES